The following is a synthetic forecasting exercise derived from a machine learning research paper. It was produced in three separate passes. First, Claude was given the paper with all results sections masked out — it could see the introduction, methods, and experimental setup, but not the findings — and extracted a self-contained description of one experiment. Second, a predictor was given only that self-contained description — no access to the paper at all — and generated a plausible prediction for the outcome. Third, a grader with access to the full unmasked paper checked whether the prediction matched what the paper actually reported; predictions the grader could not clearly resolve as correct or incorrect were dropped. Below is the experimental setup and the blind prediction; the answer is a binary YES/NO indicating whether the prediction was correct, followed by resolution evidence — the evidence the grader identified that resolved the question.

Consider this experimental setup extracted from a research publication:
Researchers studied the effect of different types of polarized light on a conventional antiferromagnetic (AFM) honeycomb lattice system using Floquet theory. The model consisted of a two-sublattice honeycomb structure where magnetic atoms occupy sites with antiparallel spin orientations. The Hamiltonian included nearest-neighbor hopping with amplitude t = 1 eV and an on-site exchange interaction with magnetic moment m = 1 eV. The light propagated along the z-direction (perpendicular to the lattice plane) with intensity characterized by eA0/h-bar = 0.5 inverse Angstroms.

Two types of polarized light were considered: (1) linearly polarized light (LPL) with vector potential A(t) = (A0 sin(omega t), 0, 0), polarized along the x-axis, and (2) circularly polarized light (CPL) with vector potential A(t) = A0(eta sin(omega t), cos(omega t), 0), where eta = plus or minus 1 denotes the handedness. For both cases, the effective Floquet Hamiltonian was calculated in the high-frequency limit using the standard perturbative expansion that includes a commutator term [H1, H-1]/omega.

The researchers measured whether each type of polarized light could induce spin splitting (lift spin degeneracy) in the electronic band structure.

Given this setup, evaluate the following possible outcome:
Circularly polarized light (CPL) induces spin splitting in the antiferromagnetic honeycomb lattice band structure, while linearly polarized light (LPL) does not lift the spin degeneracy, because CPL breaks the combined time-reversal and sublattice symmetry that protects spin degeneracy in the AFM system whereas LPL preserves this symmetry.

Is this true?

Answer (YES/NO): YES